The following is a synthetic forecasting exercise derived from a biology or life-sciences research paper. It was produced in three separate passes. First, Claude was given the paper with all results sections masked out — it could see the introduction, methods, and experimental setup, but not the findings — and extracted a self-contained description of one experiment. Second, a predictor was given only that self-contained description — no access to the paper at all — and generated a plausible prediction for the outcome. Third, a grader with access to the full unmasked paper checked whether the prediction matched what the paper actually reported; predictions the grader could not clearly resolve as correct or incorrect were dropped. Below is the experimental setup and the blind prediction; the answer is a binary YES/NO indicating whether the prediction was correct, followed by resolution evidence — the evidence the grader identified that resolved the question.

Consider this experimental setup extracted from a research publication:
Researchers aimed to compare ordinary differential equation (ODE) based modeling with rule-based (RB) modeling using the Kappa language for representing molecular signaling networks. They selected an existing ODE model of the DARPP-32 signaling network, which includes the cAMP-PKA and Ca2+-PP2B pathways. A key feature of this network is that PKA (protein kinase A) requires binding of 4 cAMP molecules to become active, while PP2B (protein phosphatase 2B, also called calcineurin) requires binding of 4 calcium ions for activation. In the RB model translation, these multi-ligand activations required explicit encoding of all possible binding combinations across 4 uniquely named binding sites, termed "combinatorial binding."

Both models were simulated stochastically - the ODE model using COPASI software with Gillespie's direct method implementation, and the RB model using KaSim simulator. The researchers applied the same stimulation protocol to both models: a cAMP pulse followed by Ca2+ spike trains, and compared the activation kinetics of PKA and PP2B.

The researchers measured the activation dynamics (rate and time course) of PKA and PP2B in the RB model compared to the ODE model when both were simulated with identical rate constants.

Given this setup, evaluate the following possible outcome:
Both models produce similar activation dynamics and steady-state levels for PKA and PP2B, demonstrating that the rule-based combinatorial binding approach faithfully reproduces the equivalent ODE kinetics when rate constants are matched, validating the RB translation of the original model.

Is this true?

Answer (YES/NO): NO